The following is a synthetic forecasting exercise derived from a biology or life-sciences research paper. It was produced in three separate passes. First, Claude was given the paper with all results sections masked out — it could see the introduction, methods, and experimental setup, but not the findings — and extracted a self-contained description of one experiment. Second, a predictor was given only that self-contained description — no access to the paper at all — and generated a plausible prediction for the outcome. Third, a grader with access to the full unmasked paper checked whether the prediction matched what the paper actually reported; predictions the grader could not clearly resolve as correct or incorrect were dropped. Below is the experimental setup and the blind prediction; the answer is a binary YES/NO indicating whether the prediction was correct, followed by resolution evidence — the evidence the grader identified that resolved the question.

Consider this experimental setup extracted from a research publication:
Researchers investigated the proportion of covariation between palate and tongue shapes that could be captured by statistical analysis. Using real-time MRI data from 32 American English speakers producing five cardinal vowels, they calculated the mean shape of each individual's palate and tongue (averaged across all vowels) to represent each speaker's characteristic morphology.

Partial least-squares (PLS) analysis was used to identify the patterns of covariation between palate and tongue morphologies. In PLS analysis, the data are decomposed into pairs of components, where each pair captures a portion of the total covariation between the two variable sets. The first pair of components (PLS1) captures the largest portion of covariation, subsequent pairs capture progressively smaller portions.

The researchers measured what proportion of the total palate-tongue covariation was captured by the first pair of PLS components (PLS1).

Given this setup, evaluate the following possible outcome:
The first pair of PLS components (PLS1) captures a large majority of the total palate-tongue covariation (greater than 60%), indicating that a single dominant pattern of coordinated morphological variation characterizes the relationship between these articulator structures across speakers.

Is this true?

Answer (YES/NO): YES